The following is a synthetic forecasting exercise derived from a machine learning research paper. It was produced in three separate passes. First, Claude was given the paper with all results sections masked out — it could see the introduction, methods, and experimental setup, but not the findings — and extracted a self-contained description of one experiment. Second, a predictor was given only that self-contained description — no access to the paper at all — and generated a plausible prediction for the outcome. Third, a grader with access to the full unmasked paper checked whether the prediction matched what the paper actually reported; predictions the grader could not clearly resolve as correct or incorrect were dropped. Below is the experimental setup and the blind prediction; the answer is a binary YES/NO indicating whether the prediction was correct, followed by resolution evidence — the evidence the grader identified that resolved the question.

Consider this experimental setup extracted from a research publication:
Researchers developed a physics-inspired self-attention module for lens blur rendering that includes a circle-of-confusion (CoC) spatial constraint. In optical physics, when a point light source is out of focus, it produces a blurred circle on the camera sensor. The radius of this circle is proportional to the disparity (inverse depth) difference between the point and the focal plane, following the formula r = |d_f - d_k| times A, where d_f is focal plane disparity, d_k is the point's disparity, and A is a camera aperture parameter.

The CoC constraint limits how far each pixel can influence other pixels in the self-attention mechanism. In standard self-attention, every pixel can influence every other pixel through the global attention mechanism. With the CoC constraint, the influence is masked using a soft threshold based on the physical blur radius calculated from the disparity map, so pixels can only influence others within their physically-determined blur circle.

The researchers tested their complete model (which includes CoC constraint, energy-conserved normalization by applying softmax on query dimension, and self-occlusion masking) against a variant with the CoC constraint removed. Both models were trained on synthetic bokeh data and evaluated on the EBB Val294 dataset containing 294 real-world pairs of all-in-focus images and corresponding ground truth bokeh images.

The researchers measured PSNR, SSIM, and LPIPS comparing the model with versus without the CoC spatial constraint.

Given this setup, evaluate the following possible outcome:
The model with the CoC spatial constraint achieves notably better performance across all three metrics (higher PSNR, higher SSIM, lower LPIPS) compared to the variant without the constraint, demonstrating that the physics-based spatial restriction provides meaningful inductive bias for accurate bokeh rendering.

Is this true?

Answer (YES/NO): YES